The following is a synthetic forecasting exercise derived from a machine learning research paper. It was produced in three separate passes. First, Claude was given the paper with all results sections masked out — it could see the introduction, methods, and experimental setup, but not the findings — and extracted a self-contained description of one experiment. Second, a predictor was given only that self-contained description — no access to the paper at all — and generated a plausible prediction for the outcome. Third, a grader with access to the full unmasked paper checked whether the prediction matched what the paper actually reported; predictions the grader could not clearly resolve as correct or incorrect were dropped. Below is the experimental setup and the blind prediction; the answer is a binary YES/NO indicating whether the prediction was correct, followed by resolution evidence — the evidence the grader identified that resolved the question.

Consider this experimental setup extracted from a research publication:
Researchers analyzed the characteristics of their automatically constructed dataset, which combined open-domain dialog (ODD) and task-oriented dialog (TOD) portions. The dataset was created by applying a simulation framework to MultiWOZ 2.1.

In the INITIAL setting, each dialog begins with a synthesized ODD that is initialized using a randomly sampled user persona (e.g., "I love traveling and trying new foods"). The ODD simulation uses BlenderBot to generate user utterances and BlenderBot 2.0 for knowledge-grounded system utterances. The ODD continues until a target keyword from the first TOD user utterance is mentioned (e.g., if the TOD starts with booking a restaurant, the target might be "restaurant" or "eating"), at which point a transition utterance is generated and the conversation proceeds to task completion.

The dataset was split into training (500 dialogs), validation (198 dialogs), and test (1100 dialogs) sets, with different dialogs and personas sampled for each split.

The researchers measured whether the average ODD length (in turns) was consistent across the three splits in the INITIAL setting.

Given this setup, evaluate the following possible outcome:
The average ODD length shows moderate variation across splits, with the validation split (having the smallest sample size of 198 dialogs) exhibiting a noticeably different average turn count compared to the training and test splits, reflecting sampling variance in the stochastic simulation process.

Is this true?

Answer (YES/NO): NO